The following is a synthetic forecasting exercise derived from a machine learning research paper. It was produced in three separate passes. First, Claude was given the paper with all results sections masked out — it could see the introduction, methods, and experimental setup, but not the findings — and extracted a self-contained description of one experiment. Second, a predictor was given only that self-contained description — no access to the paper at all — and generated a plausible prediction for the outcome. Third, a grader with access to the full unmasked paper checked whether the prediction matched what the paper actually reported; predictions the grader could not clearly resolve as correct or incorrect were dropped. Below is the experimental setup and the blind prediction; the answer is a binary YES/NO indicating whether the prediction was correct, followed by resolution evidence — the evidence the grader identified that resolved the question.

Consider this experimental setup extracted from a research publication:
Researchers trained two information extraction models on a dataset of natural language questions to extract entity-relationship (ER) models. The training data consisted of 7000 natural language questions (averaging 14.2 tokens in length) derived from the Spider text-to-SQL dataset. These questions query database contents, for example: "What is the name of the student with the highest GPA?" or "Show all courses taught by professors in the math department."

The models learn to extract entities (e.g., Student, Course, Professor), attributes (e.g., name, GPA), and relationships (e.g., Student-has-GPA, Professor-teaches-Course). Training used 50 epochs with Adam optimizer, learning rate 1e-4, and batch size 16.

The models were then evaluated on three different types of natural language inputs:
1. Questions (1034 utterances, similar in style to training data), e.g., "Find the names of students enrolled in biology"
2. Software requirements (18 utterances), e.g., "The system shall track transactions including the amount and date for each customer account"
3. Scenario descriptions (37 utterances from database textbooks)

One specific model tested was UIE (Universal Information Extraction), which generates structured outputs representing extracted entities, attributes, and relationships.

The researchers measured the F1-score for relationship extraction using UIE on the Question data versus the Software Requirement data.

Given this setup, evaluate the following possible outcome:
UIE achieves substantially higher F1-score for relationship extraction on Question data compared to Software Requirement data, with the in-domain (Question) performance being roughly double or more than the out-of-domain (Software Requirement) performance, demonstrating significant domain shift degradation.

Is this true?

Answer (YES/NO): NO